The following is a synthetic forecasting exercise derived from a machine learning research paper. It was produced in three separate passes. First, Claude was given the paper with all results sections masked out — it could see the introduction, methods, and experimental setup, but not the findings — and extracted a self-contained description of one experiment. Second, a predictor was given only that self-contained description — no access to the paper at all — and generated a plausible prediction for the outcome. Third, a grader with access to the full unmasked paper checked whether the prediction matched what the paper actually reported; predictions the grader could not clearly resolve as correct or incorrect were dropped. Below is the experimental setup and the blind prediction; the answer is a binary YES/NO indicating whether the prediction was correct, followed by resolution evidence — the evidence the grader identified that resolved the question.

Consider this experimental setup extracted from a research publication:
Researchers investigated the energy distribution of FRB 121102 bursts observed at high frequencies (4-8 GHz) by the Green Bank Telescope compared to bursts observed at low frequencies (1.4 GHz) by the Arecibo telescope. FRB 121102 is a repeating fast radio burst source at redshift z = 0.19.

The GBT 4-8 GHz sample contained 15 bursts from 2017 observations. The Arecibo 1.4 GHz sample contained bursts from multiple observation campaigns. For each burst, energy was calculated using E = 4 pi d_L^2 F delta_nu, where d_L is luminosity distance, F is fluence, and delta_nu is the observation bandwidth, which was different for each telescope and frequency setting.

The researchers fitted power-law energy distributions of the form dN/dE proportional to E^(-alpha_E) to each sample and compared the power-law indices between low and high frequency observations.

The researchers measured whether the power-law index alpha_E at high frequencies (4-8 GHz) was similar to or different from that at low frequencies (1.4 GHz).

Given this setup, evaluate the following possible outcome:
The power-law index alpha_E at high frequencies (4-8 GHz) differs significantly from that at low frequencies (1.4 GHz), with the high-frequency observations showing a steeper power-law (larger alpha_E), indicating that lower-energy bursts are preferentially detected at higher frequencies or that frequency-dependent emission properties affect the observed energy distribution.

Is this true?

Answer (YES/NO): NO